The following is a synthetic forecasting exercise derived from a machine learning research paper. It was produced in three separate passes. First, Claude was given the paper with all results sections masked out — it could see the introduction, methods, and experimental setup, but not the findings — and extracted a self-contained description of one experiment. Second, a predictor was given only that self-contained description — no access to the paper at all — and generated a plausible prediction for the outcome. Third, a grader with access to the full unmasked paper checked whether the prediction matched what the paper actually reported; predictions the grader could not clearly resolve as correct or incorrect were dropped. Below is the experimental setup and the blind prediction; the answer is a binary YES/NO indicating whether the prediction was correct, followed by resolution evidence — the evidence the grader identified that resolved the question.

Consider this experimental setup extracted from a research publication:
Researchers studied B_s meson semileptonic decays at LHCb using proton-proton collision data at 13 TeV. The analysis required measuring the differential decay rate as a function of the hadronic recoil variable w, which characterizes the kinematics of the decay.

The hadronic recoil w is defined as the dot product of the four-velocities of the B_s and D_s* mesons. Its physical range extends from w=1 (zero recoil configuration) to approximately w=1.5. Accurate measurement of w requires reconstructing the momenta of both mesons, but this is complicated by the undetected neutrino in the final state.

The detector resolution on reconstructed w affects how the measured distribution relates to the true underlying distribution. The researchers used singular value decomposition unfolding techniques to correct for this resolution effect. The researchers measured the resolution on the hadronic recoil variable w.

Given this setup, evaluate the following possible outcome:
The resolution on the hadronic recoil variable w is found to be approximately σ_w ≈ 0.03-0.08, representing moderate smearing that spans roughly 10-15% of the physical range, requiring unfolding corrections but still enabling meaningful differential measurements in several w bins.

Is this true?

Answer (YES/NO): YES